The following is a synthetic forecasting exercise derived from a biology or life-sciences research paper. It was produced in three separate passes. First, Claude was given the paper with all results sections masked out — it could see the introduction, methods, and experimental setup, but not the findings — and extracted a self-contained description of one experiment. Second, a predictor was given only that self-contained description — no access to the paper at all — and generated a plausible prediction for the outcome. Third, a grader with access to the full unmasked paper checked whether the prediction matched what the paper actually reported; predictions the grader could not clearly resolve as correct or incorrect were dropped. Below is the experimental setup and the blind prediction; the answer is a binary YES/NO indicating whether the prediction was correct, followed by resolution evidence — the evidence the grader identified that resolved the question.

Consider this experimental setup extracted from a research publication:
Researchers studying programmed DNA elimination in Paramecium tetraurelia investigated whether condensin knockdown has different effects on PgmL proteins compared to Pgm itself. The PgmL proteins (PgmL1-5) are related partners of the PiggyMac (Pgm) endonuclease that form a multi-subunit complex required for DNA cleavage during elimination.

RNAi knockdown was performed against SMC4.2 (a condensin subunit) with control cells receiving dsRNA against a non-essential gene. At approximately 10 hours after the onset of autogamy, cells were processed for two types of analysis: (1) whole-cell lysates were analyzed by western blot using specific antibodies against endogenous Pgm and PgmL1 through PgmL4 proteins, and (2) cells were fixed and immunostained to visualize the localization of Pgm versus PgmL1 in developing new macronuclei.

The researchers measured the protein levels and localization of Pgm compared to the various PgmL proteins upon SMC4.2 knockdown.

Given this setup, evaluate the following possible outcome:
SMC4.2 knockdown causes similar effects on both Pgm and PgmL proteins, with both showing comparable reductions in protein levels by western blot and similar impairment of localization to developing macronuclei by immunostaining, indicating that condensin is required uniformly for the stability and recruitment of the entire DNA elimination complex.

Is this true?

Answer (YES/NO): NO